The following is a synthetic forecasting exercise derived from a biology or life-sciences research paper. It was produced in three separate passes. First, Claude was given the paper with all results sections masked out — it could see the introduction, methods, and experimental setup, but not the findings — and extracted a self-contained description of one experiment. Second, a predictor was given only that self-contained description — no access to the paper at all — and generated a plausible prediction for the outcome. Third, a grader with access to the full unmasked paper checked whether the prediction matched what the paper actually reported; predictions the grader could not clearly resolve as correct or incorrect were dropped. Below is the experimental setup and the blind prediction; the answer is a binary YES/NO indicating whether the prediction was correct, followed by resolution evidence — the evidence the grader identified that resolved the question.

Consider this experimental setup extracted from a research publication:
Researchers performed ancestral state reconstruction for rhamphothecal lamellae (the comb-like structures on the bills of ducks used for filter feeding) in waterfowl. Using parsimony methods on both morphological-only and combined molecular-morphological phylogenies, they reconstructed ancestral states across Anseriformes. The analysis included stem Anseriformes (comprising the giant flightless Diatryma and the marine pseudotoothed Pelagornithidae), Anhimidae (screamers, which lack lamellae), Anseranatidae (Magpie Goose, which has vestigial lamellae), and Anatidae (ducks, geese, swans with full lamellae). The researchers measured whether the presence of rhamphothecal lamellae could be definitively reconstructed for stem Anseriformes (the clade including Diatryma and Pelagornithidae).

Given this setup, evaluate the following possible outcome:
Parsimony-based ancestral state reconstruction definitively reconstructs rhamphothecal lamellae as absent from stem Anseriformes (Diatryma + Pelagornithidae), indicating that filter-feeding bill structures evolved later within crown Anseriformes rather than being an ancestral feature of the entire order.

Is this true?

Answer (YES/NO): NO